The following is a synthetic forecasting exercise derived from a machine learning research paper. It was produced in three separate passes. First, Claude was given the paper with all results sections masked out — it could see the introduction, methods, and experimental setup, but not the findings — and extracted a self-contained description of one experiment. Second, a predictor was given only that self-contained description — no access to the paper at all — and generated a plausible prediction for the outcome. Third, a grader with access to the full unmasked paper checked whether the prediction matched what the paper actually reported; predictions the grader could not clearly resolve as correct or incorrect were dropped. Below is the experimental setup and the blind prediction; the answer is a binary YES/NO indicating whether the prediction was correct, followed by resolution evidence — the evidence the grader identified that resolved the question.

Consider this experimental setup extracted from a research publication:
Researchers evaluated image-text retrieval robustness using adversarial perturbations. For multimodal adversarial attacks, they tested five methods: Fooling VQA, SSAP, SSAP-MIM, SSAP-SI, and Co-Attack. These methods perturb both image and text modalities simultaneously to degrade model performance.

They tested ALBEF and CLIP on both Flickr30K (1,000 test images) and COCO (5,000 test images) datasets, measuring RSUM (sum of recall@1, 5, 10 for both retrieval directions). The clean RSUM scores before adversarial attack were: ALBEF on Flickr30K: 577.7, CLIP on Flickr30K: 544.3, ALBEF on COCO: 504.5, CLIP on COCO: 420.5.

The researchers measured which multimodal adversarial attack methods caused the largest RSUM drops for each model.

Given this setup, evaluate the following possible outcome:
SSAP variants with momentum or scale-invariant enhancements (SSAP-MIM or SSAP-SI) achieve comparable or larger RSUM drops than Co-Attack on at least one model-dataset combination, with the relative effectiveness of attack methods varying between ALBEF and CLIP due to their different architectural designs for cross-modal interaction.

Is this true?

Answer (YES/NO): YES